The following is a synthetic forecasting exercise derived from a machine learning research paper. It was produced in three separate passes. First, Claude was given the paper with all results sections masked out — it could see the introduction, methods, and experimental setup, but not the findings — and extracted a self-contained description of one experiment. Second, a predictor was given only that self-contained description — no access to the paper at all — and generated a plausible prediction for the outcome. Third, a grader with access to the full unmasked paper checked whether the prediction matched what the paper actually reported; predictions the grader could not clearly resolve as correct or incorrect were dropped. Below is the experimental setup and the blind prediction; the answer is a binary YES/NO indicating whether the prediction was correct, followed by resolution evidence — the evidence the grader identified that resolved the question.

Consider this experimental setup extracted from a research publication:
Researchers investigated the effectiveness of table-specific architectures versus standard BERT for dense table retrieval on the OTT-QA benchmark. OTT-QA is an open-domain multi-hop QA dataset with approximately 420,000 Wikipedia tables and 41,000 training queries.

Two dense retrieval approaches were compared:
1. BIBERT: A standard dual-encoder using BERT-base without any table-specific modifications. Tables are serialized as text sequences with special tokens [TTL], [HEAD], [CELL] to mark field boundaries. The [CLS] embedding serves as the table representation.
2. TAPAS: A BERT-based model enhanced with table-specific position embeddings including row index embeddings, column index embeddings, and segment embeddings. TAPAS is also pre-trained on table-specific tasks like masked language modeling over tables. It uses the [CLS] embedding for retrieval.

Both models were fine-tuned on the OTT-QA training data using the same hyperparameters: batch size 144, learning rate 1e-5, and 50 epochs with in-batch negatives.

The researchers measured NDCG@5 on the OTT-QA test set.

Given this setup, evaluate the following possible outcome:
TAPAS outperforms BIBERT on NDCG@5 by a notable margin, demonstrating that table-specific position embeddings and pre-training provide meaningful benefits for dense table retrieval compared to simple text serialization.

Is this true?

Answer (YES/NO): NO